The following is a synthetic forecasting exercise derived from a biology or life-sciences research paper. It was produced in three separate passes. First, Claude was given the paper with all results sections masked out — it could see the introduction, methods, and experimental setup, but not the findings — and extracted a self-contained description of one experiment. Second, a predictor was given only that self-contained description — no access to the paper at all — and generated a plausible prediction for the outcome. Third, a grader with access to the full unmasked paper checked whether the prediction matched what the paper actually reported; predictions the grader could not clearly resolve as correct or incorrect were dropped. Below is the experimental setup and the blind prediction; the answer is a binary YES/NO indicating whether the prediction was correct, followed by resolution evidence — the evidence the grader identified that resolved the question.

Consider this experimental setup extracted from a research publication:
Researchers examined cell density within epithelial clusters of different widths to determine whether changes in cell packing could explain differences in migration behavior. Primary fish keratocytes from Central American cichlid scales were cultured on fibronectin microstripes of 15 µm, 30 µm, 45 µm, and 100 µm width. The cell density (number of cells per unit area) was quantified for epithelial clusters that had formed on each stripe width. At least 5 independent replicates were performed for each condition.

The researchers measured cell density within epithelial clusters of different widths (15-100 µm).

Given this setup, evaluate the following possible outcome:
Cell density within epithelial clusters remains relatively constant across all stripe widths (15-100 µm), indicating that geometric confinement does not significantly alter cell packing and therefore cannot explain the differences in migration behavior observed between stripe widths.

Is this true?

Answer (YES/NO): YES